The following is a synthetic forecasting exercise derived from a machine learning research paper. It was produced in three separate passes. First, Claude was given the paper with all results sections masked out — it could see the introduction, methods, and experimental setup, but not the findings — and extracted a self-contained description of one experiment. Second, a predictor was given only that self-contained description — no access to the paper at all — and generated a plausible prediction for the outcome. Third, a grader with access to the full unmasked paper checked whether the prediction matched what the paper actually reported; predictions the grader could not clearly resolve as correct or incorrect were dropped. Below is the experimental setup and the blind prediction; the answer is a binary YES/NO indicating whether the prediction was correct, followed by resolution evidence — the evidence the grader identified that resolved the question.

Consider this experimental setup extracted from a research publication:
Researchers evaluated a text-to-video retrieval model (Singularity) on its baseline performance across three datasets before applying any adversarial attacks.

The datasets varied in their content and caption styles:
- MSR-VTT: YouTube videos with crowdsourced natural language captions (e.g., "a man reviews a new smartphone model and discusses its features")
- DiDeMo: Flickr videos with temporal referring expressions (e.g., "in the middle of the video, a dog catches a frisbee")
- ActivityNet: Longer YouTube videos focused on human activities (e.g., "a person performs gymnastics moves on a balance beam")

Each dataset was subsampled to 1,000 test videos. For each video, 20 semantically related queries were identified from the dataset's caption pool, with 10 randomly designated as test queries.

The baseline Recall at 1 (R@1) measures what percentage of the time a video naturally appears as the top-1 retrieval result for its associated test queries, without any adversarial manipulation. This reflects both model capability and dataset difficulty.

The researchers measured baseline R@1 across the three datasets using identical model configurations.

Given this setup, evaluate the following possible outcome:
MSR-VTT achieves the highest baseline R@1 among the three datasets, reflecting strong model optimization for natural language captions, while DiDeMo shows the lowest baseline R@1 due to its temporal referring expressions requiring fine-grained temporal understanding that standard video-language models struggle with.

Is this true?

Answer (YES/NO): NO